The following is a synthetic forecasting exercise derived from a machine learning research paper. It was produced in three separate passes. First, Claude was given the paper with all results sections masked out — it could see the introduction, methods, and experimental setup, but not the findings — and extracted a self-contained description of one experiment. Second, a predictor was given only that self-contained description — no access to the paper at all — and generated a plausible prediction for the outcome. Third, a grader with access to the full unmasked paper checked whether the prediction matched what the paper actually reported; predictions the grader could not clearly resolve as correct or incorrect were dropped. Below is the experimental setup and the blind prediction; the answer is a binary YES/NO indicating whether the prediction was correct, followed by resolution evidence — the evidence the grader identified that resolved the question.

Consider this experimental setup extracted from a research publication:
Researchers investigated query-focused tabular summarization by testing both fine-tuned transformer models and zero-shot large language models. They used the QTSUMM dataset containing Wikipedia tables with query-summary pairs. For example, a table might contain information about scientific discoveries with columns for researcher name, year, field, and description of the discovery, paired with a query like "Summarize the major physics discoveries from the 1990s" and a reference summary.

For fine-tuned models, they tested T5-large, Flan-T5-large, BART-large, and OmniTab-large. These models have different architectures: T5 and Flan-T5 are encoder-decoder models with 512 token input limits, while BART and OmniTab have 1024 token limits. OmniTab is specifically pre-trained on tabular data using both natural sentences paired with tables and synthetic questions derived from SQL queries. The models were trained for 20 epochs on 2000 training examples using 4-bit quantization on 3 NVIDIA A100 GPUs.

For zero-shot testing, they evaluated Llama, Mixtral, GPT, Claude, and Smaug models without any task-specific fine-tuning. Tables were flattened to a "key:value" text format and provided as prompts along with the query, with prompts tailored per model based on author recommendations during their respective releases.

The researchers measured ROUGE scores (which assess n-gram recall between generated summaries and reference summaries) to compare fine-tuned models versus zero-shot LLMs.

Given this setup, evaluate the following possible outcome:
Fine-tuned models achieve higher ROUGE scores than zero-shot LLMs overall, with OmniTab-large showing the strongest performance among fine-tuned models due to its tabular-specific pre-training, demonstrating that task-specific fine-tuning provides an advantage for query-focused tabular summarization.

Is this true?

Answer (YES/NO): YES